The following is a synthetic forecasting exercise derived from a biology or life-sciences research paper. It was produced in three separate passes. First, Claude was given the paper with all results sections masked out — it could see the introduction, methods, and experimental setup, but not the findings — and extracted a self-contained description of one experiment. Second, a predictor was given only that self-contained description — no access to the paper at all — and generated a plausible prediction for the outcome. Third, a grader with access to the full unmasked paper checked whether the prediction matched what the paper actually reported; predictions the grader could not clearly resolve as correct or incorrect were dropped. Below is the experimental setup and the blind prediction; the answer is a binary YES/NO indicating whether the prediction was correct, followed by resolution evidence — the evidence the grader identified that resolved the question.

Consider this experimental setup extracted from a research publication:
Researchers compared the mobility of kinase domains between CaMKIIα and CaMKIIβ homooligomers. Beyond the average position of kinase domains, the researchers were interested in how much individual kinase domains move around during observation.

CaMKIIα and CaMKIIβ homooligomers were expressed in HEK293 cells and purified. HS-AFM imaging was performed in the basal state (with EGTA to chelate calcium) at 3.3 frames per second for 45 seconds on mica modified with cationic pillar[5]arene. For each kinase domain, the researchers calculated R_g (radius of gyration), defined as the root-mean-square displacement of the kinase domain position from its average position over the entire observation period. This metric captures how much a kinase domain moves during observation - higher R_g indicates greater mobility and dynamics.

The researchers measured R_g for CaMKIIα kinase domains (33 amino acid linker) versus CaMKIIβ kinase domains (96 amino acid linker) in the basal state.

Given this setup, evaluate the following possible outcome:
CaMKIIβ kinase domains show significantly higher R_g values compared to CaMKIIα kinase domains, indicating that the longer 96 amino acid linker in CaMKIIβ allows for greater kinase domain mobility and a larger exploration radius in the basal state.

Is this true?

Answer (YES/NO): YES